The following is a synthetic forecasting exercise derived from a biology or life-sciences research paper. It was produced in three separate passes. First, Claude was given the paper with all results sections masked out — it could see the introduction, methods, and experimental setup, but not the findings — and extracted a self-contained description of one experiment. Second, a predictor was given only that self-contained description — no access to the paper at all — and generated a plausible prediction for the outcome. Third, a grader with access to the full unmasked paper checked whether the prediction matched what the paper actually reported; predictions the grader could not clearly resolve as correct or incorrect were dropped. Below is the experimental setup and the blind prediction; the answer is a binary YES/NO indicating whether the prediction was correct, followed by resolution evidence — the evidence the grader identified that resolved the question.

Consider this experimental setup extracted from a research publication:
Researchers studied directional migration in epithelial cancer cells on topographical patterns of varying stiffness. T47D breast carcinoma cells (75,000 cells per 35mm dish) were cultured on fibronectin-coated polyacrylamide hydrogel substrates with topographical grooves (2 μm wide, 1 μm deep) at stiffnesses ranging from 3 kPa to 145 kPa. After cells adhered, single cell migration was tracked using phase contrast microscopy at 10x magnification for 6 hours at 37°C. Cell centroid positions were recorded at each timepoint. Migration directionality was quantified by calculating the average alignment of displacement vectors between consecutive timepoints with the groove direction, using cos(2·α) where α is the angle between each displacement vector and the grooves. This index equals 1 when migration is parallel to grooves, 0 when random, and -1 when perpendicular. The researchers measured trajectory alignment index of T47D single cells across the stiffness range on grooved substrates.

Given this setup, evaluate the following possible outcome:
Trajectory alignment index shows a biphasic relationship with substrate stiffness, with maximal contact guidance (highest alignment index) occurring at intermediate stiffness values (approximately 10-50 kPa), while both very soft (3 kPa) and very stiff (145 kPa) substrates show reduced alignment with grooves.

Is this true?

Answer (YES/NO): NO